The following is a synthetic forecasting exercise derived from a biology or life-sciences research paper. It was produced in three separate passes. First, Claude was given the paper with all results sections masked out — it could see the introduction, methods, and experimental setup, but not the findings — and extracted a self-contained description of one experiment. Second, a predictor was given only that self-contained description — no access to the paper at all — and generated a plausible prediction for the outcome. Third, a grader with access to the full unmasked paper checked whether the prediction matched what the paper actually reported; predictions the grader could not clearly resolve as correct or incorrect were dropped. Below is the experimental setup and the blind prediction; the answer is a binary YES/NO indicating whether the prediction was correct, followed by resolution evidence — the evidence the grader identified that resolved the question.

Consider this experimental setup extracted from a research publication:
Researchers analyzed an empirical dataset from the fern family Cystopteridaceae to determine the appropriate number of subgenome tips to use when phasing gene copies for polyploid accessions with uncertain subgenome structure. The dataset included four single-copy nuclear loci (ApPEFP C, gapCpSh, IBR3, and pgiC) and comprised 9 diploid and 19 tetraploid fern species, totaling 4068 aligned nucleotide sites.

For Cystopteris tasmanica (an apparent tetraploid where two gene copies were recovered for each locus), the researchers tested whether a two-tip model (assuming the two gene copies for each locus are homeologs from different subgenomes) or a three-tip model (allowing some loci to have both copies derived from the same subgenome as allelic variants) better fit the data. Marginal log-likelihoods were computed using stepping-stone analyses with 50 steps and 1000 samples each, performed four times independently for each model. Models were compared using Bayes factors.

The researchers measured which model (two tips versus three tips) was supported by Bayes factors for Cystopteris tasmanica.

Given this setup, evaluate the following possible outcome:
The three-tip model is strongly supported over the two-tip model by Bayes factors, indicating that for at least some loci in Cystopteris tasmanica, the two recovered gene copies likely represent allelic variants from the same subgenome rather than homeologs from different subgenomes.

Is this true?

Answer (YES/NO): YES